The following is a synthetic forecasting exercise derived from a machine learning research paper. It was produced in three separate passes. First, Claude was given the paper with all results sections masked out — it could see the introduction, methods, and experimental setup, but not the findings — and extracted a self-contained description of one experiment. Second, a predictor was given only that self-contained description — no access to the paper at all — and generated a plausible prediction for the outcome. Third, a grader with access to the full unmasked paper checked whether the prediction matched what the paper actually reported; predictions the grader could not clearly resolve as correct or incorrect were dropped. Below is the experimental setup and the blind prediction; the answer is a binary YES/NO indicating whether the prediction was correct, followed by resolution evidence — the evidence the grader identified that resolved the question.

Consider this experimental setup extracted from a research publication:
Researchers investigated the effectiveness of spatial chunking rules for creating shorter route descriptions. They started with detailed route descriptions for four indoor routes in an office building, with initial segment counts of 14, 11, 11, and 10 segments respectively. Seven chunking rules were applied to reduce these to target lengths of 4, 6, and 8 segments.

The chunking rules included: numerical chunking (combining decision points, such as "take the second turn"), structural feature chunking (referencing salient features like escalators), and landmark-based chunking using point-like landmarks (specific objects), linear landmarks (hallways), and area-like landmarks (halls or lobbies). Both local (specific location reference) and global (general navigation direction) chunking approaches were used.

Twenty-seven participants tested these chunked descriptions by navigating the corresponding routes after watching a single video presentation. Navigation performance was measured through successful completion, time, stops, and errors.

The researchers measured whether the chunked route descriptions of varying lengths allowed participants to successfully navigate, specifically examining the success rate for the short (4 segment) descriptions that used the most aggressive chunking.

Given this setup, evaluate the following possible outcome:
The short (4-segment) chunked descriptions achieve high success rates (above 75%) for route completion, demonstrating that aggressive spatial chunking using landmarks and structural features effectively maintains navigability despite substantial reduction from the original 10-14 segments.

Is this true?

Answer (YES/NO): YES